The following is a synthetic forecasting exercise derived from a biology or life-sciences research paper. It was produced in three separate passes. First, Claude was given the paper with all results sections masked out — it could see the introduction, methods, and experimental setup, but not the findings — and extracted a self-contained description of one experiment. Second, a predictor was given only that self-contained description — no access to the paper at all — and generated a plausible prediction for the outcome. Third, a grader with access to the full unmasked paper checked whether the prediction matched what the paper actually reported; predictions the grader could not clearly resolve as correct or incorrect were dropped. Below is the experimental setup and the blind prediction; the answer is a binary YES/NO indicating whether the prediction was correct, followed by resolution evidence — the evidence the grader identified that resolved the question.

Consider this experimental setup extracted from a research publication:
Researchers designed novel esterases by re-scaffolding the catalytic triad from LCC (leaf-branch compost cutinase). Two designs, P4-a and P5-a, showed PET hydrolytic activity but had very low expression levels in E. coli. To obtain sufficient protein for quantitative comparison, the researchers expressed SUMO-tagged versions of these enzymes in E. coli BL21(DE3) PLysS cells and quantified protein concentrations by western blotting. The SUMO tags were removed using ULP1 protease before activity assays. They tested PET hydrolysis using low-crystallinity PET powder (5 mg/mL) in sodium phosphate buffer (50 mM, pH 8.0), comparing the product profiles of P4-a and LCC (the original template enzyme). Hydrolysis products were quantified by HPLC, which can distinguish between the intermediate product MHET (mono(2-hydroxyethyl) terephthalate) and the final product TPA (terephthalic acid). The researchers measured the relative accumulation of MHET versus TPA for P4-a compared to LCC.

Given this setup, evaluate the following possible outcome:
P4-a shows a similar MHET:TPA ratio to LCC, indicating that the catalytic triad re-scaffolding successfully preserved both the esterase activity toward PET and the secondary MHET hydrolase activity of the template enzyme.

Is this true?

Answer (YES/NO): NO